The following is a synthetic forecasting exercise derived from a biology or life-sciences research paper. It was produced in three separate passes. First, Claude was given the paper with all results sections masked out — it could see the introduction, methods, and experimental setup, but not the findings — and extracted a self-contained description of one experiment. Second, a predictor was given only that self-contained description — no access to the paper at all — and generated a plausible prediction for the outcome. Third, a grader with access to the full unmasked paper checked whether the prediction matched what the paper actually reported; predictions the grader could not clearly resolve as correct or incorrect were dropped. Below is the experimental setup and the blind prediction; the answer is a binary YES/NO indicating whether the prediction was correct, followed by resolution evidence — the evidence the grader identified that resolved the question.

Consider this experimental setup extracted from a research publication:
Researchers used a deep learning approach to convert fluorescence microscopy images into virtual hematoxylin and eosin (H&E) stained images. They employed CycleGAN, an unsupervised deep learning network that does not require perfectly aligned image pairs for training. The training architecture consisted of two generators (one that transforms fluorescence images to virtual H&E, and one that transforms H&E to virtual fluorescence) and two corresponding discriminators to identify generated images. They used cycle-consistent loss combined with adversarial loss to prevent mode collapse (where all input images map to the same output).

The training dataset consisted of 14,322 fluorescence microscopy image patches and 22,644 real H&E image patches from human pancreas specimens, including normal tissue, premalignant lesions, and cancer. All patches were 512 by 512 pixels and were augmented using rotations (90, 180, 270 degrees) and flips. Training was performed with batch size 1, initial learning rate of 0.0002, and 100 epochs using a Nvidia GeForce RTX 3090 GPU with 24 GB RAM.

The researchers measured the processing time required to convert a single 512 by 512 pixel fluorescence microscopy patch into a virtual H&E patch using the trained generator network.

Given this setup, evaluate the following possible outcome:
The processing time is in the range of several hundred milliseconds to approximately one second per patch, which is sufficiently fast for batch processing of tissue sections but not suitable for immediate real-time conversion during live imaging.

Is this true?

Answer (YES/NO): NO